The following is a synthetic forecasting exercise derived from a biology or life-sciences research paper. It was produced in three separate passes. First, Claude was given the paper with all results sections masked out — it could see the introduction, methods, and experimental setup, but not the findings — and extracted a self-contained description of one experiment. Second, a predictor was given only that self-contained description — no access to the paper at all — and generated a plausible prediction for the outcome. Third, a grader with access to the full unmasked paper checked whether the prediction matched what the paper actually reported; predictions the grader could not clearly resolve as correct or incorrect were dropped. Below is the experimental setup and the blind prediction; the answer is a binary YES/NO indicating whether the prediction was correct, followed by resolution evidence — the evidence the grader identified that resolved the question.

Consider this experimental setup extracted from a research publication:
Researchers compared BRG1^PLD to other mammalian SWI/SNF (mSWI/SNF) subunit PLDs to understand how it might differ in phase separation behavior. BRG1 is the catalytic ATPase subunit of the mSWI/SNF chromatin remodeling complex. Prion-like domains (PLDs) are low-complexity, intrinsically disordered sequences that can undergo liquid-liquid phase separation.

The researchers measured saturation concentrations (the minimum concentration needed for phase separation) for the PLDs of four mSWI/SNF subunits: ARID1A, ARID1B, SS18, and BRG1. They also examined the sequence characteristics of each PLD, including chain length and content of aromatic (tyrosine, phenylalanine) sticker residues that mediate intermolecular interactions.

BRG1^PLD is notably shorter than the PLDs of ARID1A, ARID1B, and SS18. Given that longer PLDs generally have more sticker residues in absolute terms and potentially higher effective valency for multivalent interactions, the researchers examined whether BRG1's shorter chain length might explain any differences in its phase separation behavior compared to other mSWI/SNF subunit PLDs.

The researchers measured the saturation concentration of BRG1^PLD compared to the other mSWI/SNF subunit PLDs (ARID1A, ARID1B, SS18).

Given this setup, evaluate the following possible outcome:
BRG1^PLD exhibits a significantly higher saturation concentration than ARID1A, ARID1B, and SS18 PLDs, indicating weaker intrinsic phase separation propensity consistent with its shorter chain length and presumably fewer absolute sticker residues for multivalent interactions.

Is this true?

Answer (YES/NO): NO